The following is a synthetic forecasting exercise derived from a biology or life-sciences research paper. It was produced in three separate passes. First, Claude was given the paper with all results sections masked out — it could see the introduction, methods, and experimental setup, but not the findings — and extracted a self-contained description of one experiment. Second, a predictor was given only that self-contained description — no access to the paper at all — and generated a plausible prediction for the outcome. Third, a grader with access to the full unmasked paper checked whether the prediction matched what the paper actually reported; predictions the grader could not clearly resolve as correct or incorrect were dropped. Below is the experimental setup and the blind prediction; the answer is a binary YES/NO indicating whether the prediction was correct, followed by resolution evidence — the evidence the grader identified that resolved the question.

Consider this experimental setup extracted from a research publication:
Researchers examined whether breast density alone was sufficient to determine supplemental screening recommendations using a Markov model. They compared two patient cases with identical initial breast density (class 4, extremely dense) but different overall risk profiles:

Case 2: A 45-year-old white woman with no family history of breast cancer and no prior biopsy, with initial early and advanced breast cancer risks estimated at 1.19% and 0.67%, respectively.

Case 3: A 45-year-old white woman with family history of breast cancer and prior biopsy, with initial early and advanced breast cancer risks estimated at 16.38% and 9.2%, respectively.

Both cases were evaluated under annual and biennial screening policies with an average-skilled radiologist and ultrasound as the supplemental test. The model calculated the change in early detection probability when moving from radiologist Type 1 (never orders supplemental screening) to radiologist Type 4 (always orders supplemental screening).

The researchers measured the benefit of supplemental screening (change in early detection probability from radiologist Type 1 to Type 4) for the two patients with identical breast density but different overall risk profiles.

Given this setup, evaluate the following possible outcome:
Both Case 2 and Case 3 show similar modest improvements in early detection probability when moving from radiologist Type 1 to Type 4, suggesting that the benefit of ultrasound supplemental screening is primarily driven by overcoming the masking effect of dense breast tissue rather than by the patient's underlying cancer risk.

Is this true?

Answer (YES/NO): NO